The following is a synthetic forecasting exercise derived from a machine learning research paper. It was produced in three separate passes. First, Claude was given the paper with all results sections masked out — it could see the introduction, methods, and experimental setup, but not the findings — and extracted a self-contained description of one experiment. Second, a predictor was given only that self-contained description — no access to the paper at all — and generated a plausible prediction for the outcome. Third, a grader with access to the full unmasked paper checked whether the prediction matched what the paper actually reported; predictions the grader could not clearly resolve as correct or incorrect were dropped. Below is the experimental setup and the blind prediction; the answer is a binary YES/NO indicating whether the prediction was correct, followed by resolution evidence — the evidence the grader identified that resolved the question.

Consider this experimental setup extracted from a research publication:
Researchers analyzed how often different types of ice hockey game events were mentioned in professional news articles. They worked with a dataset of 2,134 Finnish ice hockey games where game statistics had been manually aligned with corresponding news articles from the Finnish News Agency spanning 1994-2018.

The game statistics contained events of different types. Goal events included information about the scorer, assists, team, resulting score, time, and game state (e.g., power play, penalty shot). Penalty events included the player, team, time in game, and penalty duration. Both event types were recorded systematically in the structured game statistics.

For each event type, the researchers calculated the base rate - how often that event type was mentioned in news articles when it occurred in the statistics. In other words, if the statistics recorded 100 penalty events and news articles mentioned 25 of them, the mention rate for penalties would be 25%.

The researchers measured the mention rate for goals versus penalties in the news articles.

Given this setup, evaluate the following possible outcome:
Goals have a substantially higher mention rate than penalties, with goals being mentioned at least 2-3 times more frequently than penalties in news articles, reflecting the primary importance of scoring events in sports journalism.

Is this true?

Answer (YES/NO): YES